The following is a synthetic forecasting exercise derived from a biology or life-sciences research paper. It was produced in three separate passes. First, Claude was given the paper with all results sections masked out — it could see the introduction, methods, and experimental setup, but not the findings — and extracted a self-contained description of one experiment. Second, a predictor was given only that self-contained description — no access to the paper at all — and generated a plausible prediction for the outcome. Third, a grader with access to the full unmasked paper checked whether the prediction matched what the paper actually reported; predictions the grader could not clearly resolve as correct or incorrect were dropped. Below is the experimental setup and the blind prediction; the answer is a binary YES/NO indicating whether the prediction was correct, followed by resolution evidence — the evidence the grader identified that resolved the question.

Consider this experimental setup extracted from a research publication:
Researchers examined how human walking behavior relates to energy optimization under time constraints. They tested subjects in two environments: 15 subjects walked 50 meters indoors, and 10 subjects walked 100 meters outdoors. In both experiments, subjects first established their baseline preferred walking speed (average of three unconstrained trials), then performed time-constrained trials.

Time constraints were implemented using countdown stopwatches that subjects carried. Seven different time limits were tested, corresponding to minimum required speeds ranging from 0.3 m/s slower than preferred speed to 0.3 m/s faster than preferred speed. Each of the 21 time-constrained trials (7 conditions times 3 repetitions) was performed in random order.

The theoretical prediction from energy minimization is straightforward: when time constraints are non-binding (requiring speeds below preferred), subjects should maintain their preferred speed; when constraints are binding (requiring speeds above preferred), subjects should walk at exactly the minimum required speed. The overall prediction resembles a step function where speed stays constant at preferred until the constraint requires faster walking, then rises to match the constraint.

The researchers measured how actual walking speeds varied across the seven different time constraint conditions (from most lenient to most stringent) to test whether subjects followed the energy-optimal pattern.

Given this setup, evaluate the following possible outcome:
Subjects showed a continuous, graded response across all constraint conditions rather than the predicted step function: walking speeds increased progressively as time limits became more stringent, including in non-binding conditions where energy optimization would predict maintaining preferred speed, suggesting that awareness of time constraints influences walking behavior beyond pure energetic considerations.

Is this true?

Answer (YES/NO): YES